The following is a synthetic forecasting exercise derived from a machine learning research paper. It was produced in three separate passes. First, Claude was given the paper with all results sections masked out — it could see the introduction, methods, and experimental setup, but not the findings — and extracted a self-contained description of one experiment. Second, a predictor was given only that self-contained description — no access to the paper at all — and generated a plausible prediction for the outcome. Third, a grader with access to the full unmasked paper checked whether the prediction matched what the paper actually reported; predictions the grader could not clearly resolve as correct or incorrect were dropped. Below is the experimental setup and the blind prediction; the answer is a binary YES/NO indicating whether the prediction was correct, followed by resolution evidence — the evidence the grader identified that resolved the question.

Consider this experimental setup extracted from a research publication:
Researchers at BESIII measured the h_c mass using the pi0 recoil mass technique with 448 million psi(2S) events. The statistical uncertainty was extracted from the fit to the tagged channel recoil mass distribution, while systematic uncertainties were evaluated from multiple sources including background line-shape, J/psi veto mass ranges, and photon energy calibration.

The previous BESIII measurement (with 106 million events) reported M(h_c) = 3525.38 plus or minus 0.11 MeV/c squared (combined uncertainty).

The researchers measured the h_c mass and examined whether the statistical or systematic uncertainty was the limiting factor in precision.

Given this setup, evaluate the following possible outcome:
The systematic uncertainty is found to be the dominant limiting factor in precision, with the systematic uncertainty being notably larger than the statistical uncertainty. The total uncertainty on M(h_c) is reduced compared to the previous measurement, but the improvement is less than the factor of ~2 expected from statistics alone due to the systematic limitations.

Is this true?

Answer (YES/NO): NO